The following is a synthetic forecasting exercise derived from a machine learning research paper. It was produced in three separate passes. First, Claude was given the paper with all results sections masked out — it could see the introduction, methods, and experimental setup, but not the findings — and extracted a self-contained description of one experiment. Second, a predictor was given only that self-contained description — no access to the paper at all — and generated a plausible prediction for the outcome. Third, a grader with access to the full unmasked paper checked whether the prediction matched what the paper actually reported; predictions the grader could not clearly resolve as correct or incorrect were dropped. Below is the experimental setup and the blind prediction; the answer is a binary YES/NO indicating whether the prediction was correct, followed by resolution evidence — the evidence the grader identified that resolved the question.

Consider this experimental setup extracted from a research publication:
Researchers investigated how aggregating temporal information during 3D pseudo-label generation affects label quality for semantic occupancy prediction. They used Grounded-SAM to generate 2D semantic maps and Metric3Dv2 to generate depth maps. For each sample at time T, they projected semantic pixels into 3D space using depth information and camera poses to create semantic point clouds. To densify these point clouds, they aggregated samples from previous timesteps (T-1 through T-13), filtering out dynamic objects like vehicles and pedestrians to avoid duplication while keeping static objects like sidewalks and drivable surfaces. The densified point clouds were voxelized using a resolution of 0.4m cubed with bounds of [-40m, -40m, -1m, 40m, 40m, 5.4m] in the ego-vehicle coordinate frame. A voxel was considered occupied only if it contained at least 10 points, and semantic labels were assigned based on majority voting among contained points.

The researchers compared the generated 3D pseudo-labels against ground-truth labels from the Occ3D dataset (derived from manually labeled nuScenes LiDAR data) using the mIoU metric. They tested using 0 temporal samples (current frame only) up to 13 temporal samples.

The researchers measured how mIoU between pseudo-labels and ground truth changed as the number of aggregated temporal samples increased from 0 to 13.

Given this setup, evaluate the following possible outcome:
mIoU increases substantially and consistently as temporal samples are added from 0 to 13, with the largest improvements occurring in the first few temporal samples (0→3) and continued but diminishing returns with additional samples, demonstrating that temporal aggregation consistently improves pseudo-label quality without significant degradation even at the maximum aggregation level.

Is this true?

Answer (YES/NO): YES